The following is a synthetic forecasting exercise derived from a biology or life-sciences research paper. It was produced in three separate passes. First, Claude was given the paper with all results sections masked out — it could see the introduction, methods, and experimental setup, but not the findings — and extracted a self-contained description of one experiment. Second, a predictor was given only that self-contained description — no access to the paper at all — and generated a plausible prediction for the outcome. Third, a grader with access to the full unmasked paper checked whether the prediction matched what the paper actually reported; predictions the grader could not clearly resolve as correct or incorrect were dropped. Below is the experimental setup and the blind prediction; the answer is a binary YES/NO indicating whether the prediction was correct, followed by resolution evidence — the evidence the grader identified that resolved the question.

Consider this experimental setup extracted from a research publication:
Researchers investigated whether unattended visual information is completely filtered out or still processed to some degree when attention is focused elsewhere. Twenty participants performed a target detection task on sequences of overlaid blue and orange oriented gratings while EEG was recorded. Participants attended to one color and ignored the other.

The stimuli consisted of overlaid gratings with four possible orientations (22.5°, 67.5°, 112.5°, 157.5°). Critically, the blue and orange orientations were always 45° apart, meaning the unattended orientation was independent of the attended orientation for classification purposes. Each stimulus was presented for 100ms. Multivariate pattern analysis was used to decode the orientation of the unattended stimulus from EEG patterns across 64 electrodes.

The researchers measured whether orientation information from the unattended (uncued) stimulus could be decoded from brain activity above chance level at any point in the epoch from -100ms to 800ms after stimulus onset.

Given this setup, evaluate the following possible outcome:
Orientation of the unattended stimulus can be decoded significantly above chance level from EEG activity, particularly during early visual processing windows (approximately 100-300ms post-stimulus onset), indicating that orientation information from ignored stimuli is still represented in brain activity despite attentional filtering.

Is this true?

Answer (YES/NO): YES